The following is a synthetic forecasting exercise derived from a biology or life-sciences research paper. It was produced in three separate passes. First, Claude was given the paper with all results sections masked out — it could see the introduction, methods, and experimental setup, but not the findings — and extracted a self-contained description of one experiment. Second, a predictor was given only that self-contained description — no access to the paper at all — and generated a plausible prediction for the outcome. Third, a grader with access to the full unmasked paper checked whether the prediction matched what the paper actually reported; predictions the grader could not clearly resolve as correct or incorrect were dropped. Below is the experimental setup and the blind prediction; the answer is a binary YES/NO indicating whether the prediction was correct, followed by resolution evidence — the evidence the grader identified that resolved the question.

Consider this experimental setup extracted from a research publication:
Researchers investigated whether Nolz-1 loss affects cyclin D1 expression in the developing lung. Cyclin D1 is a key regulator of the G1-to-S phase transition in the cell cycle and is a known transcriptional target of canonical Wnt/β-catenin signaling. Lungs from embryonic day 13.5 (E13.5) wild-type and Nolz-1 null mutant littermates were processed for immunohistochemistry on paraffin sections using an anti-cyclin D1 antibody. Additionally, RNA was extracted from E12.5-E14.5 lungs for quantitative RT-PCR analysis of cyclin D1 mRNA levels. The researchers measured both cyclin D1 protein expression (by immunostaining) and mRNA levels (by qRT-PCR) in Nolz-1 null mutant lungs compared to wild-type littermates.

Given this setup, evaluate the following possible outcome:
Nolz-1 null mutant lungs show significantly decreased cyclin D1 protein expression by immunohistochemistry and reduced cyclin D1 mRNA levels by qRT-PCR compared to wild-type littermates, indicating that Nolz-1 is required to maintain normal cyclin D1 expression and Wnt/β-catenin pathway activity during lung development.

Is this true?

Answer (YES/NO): NO